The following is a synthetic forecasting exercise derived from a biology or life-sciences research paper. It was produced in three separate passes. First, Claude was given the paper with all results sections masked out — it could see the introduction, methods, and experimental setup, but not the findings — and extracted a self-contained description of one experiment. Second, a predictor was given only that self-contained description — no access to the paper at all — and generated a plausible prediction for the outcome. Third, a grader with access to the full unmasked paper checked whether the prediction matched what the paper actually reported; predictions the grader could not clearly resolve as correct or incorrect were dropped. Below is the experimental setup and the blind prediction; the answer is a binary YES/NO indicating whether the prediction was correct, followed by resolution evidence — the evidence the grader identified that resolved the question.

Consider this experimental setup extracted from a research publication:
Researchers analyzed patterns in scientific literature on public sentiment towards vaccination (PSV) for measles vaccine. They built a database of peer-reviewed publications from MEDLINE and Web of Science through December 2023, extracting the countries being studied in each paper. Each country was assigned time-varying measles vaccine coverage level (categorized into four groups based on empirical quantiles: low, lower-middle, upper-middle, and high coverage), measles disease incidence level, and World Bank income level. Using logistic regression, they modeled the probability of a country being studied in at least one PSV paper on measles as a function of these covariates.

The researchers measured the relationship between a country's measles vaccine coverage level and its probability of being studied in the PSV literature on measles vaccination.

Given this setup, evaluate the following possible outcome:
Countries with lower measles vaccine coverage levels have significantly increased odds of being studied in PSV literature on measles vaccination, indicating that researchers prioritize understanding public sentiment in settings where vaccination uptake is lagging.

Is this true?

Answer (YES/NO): NO